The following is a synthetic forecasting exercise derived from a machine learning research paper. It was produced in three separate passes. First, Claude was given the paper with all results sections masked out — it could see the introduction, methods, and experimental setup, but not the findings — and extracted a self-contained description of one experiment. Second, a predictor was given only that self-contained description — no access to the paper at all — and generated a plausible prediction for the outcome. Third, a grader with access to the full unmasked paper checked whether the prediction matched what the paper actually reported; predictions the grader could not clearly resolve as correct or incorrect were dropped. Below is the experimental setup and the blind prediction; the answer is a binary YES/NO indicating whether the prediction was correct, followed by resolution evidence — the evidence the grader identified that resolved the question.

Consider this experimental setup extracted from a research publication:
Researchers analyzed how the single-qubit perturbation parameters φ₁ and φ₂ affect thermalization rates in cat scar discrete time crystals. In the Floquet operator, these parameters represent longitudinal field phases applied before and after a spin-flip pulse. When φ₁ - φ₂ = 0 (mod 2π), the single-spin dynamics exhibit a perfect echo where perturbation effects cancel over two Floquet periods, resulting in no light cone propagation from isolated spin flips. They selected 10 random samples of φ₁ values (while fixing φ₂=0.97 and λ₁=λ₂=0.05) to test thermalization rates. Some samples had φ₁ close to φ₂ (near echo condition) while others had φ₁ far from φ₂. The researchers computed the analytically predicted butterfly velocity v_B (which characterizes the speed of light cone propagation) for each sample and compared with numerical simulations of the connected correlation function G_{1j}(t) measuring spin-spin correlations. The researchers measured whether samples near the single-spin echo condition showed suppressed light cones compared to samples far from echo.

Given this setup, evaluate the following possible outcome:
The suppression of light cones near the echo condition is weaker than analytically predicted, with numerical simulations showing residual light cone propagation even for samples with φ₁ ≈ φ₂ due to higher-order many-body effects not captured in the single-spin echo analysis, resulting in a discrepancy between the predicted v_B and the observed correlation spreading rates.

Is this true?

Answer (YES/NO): NO